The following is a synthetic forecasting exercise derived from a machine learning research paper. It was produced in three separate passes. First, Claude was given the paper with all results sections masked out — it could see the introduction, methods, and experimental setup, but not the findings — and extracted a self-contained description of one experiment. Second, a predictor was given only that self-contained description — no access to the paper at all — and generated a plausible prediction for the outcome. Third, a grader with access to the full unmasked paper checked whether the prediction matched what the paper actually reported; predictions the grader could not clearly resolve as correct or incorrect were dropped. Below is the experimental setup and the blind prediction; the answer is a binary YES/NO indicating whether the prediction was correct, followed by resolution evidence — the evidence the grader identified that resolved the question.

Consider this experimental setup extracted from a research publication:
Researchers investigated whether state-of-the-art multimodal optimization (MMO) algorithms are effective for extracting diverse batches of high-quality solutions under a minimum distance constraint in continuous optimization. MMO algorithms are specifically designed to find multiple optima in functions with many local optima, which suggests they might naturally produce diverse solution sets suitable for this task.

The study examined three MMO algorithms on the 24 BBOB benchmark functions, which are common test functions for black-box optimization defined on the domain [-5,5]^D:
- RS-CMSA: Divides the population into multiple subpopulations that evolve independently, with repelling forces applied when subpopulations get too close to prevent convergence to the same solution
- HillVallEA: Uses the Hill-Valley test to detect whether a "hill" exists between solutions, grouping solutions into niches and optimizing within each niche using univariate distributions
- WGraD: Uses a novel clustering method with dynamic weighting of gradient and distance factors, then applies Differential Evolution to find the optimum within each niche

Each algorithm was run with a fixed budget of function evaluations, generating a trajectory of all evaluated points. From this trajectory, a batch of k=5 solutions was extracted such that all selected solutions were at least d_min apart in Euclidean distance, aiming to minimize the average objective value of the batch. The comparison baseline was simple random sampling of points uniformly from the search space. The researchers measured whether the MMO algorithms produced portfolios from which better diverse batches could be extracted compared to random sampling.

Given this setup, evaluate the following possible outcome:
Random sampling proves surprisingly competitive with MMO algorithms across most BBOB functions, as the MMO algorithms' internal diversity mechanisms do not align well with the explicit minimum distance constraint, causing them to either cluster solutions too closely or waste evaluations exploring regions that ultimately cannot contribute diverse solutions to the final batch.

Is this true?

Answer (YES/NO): YES